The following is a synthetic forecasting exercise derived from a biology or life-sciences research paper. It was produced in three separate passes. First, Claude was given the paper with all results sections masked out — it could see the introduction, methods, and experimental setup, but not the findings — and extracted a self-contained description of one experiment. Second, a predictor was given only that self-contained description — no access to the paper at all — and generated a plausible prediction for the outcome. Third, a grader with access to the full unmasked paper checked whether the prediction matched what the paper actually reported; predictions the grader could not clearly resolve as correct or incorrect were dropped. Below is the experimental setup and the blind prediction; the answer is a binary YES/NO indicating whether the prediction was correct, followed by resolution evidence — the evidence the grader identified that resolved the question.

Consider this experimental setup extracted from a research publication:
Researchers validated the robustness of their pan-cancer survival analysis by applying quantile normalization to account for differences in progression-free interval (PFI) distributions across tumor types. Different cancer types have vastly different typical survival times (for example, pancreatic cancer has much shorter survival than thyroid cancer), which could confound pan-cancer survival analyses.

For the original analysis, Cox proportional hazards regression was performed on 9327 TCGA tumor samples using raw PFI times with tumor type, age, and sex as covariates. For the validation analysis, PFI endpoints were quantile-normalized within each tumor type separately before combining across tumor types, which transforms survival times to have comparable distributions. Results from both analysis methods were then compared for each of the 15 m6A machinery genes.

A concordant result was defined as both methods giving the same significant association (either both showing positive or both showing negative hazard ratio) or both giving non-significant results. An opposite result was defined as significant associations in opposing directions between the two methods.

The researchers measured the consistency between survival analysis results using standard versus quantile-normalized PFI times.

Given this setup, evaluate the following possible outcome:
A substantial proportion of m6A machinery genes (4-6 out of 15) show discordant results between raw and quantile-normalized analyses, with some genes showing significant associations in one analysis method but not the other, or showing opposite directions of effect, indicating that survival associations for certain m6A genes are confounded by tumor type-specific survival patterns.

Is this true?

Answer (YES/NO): NO